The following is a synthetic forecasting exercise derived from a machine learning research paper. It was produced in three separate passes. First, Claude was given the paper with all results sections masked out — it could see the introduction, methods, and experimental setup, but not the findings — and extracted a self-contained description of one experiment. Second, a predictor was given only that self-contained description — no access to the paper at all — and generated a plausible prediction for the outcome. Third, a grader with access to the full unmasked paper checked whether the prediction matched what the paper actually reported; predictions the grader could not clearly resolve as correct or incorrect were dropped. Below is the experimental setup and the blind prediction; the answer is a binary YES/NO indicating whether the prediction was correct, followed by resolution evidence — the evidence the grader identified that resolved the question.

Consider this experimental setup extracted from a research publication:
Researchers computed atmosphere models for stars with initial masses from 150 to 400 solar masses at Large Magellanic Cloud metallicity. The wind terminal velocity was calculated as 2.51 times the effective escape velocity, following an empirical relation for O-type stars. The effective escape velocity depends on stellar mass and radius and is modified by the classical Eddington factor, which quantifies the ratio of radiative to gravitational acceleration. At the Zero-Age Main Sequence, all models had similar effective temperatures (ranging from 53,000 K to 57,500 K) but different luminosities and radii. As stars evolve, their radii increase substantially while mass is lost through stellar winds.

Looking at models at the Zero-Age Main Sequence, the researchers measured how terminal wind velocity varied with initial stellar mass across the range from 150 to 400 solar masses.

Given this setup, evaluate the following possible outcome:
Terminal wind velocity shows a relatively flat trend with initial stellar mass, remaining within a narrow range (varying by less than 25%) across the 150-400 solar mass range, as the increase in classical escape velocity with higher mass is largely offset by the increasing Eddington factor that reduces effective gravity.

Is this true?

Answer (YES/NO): YES